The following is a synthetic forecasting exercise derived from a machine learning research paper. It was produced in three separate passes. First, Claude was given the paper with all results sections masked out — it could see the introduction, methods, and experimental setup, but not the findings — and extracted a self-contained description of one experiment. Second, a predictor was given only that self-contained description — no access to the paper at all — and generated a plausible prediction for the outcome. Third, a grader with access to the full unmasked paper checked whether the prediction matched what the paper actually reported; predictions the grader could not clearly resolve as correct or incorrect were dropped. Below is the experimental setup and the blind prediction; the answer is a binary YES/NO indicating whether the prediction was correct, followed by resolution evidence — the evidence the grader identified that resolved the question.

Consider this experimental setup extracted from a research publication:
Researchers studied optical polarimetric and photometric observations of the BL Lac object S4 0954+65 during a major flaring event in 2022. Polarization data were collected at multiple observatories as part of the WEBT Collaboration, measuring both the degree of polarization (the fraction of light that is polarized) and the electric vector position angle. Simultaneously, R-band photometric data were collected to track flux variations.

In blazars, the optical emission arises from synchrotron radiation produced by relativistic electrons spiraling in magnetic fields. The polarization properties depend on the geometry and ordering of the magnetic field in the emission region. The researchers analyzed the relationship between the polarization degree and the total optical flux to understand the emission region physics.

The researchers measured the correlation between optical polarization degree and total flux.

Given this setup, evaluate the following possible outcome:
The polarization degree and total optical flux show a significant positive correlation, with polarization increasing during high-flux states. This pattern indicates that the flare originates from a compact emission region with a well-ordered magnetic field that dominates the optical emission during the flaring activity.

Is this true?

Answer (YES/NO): NO